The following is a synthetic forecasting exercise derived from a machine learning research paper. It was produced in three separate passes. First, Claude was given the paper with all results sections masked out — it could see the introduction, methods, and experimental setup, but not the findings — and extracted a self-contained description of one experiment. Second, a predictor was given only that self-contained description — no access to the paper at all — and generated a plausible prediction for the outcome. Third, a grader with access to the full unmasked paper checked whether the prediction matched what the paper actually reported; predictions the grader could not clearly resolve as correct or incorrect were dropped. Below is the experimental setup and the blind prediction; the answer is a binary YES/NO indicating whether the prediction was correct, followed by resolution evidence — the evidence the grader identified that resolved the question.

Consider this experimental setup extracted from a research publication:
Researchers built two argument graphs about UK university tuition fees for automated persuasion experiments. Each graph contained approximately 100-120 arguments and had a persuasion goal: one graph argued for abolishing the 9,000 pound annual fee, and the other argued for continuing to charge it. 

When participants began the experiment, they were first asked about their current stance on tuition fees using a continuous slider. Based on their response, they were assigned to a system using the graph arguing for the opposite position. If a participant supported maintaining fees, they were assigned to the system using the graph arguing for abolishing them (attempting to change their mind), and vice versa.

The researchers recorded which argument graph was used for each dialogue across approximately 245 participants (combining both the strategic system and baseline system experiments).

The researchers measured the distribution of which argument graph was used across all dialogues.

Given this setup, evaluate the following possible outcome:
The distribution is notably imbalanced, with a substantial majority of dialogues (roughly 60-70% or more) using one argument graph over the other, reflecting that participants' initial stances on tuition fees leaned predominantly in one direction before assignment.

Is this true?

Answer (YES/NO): YES